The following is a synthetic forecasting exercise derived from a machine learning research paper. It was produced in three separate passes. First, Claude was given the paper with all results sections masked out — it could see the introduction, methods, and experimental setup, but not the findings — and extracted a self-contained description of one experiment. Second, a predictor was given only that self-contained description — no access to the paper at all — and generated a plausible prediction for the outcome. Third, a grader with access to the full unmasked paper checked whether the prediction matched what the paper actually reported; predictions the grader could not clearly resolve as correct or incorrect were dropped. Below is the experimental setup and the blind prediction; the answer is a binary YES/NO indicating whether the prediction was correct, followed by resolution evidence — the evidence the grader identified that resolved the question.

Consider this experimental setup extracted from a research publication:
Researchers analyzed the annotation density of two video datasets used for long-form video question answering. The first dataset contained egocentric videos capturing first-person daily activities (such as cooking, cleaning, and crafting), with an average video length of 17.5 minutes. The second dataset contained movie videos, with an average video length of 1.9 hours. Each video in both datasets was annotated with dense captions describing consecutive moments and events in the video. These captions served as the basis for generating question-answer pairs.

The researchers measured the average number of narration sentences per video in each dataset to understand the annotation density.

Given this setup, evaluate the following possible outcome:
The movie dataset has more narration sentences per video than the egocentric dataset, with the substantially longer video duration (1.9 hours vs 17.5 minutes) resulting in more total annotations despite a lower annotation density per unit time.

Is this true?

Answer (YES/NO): YES